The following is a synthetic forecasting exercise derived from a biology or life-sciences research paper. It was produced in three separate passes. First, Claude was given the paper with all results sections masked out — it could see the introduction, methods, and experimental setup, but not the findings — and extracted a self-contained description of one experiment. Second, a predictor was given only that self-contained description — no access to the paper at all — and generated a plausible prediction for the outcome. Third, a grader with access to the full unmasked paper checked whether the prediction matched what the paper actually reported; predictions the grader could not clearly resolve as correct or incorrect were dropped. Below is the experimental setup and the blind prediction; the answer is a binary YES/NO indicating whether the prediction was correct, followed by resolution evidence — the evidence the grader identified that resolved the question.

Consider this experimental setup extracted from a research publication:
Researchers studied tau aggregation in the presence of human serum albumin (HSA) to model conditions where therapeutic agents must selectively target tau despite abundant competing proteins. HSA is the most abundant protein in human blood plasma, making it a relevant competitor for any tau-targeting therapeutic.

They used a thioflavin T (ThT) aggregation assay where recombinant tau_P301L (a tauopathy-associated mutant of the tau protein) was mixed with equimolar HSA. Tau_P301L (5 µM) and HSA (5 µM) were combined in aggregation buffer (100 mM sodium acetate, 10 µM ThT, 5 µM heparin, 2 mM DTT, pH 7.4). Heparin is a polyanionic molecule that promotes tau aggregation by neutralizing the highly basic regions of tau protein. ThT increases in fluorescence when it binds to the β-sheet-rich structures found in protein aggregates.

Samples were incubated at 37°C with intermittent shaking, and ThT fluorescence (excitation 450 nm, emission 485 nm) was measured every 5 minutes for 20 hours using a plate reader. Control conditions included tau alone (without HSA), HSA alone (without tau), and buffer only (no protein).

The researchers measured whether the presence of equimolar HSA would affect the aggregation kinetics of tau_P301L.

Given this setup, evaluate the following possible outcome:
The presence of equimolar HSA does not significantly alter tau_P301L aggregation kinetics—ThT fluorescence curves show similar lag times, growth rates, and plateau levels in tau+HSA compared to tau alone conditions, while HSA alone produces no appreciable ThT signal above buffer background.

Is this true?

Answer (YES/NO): NO